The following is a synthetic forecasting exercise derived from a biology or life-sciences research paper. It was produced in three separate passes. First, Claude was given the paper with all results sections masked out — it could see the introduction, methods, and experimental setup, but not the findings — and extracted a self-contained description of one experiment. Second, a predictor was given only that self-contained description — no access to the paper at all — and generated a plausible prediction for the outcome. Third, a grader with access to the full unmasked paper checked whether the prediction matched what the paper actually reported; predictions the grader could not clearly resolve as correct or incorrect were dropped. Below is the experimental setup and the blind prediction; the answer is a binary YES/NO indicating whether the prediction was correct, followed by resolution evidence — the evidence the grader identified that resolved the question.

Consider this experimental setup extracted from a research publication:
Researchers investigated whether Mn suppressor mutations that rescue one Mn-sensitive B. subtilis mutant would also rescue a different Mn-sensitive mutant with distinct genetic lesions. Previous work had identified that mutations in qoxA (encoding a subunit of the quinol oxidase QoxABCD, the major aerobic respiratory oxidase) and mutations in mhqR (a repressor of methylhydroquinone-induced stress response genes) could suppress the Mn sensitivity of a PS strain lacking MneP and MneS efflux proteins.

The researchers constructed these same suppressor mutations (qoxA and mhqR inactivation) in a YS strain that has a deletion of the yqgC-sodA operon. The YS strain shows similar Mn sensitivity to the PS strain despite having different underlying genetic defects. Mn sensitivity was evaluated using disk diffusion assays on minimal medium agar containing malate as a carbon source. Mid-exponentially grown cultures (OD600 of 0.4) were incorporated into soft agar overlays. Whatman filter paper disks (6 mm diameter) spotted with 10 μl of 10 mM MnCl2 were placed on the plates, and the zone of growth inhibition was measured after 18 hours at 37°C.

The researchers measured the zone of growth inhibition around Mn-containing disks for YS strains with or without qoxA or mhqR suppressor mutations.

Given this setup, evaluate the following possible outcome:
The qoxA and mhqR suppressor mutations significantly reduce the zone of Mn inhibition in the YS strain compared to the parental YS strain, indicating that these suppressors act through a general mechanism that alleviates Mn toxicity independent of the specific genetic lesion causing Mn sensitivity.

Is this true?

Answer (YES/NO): NO